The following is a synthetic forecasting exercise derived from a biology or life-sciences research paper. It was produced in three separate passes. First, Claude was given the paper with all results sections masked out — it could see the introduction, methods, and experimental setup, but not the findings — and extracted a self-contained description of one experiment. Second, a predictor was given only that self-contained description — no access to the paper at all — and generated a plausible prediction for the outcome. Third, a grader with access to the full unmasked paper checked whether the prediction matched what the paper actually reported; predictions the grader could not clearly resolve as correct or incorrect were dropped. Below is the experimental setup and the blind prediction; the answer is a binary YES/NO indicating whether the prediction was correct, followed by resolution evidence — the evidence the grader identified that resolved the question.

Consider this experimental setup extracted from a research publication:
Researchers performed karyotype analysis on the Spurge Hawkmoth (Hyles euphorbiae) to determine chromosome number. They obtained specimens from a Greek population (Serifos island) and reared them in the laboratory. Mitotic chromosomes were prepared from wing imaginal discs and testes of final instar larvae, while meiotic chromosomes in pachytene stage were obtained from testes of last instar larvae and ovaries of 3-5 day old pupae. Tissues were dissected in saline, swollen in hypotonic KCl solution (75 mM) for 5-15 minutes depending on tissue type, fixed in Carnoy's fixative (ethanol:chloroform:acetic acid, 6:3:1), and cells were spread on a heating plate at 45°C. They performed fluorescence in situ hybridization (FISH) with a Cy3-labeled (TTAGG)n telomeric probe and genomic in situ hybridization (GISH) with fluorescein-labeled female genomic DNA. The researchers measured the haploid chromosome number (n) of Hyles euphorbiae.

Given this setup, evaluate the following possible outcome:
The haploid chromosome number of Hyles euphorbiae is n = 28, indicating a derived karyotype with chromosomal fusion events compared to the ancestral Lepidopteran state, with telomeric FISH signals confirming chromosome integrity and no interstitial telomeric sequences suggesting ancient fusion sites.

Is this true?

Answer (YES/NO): NO